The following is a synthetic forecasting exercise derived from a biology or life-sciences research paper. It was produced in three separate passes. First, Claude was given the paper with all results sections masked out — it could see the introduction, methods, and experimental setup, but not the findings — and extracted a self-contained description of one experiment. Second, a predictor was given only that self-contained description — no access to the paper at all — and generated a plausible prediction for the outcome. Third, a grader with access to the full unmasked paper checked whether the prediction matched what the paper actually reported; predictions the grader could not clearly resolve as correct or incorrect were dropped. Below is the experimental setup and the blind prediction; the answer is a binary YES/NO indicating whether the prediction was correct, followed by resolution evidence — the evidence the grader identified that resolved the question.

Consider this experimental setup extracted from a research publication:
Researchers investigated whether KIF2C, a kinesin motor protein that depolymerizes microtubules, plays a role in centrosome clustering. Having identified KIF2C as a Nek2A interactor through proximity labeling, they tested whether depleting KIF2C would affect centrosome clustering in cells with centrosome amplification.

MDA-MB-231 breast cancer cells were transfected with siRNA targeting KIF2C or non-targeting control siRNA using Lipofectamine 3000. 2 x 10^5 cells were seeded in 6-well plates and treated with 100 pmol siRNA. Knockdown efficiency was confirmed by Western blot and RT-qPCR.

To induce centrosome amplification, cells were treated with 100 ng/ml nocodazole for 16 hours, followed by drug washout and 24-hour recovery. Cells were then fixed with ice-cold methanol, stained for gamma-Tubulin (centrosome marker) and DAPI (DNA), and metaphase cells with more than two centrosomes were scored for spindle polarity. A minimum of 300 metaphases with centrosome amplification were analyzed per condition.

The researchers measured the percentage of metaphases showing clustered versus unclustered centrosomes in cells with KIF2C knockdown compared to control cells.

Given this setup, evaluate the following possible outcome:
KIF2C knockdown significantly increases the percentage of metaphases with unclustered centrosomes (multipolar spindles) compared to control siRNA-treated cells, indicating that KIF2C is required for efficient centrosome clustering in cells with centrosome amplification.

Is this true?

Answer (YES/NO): NO